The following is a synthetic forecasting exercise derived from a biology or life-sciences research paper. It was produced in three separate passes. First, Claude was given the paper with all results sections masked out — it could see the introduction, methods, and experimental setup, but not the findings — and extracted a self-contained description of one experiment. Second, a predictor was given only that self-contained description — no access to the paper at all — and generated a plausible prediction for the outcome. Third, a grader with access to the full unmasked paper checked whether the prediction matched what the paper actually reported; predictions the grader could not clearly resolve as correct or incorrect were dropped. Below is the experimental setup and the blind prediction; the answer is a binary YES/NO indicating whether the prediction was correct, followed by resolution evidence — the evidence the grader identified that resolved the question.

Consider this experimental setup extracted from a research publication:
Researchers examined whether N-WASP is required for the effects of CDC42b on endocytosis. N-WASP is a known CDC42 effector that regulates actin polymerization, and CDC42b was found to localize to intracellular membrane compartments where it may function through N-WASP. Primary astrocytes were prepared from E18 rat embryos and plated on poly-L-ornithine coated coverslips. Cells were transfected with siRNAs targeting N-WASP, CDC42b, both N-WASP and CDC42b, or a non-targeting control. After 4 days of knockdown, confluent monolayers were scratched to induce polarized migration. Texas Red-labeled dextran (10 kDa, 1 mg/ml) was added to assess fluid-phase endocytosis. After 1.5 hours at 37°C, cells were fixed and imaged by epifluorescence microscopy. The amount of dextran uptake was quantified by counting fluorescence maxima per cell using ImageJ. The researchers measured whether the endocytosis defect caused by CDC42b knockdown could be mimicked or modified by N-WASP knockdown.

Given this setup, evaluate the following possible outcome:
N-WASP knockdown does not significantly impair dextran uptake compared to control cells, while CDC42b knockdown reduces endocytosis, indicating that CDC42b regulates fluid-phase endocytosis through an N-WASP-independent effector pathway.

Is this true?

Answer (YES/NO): NO